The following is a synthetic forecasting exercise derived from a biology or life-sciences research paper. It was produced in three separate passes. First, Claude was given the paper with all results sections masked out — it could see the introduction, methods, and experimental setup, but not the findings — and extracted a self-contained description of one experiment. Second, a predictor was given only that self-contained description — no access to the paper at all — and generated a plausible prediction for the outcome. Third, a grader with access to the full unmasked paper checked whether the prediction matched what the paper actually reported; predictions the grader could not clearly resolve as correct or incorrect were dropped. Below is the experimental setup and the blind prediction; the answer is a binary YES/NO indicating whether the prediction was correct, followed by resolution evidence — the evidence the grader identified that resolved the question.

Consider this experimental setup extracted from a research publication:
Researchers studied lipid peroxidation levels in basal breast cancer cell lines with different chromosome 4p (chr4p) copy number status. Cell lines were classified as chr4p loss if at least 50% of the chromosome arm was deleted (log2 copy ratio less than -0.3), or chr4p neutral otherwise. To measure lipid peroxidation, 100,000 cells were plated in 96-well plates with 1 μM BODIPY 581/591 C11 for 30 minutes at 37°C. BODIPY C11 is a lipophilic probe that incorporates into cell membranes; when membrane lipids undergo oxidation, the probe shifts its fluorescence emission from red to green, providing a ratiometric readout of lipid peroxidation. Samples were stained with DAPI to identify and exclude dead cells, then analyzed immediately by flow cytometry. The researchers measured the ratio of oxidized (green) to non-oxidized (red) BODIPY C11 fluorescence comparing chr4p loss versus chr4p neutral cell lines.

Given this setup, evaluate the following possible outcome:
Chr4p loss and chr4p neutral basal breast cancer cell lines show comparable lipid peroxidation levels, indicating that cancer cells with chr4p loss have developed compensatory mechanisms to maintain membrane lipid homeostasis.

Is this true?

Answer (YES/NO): NO